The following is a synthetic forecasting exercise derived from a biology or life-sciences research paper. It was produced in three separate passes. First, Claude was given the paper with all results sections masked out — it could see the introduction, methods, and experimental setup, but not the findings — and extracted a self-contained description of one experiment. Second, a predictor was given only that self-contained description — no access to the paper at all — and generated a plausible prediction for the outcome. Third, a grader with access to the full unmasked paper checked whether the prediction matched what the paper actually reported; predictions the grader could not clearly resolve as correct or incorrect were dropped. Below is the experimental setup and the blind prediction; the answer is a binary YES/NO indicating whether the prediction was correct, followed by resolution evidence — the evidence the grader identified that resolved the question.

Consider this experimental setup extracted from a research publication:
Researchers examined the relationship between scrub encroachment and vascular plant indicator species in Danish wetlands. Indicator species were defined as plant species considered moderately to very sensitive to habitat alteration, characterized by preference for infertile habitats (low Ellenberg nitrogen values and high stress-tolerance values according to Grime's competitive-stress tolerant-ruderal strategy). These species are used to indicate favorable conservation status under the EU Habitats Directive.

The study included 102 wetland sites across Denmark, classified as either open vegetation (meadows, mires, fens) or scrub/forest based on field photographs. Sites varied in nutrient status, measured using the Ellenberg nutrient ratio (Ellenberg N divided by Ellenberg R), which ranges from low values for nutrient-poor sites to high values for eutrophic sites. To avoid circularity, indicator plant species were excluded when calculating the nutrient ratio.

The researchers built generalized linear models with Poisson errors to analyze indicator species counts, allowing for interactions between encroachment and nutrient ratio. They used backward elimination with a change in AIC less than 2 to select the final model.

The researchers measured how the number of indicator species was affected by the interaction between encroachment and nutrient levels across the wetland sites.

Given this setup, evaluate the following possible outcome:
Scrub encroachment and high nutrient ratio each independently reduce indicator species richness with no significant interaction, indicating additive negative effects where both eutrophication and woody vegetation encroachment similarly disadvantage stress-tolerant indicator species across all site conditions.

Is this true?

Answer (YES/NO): NO